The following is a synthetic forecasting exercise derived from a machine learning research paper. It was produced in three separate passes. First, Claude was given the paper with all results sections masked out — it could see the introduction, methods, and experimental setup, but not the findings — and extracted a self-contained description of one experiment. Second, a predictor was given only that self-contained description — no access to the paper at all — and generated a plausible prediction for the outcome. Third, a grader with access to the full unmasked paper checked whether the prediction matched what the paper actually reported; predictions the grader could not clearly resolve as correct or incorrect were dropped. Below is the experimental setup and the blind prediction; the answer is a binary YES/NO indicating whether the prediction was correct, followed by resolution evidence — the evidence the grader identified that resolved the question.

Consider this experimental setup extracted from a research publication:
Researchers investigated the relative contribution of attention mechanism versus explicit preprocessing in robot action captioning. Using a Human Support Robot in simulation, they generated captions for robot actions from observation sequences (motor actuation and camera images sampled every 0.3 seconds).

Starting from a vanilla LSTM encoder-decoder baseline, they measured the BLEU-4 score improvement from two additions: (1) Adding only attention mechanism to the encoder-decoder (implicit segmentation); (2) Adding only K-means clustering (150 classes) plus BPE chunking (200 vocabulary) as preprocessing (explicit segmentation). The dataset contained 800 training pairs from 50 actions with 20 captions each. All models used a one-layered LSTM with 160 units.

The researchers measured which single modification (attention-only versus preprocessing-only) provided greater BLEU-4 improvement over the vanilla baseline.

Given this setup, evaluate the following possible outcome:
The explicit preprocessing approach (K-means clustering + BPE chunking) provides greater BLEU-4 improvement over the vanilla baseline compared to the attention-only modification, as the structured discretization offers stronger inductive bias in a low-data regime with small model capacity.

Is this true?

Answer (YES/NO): NO